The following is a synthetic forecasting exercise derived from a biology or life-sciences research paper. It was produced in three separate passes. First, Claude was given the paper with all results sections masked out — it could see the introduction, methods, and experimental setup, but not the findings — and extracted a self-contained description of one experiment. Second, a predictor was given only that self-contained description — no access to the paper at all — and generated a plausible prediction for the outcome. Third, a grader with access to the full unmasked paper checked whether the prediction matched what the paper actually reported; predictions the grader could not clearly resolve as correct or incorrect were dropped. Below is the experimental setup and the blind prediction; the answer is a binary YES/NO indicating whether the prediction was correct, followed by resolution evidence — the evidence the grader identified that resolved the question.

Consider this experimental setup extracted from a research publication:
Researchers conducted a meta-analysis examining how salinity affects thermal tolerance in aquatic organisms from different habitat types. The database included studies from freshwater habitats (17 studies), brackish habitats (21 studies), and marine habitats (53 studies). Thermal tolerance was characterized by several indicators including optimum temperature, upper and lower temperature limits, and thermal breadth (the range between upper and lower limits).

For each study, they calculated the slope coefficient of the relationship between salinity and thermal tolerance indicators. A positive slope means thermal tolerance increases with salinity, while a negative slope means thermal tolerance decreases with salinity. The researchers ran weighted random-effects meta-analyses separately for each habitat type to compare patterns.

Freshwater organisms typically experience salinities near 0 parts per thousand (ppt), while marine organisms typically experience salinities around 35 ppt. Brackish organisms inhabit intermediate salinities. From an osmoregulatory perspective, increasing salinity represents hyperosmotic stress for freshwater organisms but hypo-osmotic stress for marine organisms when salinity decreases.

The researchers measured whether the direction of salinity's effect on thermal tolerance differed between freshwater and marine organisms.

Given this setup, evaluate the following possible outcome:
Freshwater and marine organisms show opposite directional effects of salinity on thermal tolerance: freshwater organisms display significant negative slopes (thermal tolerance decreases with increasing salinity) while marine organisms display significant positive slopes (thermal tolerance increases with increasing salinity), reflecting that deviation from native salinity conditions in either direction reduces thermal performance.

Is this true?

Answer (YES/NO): NO